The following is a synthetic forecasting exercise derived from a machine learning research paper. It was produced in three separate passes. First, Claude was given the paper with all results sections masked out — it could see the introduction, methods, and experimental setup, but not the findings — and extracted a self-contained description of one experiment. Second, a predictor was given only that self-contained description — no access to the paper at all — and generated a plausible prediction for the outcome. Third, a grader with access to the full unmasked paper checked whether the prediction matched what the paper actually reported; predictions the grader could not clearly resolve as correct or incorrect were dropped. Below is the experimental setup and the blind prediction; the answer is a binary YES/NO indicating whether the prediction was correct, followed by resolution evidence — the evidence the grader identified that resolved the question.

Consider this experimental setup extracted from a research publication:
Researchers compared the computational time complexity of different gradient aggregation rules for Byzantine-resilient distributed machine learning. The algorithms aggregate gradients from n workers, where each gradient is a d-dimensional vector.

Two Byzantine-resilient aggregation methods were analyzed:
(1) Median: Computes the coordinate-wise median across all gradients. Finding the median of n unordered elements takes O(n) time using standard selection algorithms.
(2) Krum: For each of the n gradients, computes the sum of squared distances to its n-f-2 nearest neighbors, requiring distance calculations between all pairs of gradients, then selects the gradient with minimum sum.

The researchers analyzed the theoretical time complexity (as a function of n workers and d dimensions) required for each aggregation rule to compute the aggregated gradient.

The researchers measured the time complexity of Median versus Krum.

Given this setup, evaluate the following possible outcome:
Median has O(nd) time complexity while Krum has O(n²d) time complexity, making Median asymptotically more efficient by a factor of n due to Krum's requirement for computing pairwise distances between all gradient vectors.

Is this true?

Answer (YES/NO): YES